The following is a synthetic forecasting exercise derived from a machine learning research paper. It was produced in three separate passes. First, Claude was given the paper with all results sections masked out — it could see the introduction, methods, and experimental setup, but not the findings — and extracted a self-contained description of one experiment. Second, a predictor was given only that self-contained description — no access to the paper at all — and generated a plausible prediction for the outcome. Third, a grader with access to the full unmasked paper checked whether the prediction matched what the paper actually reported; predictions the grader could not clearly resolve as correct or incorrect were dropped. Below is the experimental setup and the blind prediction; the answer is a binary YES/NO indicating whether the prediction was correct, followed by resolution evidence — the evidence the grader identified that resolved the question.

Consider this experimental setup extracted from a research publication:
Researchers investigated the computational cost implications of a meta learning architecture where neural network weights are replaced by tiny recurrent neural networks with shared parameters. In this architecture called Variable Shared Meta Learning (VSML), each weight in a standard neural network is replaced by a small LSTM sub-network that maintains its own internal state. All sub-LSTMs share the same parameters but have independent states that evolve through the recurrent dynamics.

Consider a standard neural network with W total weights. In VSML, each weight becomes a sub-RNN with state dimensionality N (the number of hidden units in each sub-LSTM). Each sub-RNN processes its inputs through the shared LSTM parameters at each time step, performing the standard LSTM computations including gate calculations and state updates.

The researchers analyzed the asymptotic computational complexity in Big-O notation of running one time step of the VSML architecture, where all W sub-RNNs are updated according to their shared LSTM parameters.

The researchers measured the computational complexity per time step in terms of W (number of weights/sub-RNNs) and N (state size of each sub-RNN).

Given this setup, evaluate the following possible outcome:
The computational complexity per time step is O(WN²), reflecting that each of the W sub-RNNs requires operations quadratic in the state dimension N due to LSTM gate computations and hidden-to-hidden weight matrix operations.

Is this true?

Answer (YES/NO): YES